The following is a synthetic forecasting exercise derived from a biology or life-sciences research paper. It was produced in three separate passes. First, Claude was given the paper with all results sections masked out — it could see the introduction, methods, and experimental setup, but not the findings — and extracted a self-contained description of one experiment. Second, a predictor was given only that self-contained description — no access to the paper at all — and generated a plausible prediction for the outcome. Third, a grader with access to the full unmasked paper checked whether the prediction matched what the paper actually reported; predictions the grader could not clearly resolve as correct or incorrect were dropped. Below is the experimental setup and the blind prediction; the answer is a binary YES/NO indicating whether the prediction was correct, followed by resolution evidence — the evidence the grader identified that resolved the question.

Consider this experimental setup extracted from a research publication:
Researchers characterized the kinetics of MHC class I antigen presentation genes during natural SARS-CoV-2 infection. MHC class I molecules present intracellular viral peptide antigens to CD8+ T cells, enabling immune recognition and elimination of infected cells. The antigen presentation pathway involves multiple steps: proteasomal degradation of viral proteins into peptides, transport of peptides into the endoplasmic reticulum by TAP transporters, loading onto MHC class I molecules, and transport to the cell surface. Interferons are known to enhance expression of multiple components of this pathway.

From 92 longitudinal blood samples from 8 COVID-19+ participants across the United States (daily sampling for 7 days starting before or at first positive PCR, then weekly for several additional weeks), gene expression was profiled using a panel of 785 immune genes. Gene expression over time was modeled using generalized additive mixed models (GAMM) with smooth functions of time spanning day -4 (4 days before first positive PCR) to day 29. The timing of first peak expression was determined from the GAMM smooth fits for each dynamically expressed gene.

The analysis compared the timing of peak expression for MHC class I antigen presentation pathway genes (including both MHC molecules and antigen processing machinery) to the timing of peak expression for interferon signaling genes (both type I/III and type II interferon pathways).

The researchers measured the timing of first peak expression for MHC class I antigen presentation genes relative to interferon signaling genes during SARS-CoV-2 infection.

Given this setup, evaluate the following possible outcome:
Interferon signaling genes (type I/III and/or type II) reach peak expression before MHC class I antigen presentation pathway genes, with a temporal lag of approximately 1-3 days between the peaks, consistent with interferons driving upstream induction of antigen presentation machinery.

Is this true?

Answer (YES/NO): NO